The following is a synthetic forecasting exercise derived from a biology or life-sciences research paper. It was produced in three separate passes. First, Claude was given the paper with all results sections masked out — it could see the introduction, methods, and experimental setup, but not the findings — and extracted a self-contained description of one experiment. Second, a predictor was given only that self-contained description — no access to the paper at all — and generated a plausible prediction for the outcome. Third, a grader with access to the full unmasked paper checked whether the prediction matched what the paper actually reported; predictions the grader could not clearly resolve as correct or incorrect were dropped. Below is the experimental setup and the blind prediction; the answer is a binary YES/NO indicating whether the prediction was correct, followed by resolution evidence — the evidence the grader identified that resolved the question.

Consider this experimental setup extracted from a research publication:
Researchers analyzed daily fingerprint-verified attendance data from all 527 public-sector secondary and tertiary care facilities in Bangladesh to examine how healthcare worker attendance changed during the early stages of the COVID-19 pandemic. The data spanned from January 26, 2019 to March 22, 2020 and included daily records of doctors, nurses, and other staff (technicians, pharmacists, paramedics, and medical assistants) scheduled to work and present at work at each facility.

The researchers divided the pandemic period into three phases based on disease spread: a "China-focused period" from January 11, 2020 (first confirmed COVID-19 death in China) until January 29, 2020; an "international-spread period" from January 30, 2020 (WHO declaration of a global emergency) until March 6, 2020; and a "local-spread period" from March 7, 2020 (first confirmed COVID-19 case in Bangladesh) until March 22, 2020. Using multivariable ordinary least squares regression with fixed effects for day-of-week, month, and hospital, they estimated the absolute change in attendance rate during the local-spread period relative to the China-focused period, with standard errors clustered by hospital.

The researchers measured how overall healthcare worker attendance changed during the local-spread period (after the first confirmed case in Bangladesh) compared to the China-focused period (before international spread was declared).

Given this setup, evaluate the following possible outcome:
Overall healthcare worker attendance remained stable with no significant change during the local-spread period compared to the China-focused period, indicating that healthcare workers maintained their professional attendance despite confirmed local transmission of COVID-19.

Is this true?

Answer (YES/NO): NO